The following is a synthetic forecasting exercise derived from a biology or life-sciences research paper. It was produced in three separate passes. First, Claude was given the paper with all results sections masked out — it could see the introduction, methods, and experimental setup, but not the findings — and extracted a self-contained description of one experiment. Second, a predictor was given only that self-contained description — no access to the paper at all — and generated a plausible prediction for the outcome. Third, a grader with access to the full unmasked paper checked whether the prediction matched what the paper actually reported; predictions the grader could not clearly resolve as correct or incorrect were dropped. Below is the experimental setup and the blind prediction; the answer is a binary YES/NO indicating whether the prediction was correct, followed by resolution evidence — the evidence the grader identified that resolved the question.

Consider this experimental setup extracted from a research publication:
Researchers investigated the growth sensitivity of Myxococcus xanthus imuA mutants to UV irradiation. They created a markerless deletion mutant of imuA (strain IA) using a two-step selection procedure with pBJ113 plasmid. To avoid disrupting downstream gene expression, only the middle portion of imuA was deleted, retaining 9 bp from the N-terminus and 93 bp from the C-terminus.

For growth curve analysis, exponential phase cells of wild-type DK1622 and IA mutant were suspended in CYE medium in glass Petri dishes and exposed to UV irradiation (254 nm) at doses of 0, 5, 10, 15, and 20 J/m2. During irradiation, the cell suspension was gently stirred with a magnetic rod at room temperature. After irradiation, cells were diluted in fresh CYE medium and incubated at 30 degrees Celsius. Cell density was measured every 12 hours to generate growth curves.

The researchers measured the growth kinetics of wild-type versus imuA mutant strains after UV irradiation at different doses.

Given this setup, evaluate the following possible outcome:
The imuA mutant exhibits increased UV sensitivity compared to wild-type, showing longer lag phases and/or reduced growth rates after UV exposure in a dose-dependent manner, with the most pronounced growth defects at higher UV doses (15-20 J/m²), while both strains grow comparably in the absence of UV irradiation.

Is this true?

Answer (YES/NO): NO